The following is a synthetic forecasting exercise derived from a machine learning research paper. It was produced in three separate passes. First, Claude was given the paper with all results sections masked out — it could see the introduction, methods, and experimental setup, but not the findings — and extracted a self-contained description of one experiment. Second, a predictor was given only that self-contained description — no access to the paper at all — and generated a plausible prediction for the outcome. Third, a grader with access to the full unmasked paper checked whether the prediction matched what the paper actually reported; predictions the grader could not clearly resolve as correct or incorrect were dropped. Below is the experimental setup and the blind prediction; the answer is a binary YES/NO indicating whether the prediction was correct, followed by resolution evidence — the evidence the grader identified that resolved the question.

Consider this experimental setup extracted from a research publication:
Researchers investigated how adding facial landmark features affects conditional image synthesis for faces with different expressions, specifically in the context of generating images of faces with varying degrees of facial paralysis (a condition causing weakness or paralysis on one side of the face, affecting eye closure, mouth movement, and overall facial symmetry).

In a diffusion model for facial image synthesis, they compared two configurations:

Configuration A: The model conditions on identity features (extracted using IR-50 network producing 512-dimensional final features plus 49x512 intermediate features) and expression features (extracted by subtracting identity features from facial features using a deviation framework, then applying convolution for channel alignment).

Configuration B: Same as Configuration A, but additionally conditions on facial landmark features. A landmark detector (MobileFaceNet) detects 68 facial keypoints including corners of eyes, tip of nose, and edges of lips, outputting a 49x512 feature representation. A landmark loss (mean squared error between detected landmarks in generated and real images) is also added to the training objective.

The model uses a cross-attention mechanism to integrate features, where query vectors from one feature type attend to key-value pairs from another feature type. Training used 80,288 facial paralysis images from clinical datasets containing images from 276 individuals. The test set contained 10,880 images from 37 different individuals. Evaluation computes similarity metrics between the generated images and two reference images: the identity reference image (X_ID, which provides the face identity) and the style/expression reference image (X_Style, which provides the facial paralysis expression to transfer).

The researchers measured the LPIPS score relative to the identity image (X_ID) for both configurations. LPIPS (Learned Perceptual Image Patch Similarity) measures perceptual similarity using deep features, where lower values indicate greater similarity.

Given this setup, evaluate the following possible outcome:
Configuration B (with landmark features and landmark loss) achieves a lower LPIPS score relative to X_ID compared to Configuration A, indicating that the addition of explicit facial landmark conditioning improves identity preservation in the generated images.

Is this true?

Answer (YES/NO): NO